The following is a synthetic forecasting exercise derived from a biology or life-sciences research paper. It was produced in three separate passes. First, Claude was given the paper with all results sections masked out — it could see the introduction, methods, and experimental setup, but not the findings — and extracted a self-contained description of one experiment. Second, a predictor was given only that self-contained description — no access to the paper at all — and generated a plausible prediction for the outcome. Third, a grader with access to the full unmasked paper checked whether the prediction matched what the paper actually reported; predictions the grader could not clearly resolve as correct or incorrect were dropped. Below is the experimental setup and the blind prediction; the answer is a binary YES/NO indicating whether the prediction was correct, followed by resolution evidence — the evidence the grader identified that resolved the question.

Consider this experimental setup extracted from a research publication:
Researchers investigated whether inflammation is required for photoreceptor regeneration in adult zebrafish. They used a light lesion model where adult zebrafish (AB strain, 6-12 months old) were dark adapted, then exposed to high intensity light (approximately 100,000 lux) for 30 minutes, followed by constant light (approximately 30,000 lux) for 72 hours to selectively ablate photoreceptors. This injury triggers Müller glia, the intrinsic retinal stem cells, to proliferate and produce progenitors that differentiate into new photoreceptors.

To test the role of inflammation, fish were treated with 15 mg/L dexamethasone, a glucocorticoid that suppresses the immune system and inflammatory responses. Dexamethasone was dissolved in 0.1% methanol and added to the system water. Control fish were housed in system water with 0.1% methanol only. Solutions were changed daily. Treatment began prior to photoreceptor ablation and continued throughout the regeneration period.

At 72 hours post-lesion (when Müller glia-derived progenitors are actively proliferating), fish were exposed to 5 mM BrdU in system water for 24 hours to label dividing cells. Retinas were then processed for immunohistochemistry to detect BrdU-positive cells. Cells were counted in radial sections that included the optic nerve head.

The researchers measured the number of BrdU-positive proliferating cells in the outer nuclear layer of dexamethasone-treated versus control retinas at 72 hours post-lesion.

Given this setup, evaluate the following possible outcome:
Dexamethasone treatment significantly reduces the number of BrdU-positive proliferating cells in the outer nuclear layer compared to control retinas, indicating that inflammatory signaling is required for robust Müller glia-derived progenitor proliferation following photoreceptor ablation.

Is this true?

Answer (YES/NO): YES